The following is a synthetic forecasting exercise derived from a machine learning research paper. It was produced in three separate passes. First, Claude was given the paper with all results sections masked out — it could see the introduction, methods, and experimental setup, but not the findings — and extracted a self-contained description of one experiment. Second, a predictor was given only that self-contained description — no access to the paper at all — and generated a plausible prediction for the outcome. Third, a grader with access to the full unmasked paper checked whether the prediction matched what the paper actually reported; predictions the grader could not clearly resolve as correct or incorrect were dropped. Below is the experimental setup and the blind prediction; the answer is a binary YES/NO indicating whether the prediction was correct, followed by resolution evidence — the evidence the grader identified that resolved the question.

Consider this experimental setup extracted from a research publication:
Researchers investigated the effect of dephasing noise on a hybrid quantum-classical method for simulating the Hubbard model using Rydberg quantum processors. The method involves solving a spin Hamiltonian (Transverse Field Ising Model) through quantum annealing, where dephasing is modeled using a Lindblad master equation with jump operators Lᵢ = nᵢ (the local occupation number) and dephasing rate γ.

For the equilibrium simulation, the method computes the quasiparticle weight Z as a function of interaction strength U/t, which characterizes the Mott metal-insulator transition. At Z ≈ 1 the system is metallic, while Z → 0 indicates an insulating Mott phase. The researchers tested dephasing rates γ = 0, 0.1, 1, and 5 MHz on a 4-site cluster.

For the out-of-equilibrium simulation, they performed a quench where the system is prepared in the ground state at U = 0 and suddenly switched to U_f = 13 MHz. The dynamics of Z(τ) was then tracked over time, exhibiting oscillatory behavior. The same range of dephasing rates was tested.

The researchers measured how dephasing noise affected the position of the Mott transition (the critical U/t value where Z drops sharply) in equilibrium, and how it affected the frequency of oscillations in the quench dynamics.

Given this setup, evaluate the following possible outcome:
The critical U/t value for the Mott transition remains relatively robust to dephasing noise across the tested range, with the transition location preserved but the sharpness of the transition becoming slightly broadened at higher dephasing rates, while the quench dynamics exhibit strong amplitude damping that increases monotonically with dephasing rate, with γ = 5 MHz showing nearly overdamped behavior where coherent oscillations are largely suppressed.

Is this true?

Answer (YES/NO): NO